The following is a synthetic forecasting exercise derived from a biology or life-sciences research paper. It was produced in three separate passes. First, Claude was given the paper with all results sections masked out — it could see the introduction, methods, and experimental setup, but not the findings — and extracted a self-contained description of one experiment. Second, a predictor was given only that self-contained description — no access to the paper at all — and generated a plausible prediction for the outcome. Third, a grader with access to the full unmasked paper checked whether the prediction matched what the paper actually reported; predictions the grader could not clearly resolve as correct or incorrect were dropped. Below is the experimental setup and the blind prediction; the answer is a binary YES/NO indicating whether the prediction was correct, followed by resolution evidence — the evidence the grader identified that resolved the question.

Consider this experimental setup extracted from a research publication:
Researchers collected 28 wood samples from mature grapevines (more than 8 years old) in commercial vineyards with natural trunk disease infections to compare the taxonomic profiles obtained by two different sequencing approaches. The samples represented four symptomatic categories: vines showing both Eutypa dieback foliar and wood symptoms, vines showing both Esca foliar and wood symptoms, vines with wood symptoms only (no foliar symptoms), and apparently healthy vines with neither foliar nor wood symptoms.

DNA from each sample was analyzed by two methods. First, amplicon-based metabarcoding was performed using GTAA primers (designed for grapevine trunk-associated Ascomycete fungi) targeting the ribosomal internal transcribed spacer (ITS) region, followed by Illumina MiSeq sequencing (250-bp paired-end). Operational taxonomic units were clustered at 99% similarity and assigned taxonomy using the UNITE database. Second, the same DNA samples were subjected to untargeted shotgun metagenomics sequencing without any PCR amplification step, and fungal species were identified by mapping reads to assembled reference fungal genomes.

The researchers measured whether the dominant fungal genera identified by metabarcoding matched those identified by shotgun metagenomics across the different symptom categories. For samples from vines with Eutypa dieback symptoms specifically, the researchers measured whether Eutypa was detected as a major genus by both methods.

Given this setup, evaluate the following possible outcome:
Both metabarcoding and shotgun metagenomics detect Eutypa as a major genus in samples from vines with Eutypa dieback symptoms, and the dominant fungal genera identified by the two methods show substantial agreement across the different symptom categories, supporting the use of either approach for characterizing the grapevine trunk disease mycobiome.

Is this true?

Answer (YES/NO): YES